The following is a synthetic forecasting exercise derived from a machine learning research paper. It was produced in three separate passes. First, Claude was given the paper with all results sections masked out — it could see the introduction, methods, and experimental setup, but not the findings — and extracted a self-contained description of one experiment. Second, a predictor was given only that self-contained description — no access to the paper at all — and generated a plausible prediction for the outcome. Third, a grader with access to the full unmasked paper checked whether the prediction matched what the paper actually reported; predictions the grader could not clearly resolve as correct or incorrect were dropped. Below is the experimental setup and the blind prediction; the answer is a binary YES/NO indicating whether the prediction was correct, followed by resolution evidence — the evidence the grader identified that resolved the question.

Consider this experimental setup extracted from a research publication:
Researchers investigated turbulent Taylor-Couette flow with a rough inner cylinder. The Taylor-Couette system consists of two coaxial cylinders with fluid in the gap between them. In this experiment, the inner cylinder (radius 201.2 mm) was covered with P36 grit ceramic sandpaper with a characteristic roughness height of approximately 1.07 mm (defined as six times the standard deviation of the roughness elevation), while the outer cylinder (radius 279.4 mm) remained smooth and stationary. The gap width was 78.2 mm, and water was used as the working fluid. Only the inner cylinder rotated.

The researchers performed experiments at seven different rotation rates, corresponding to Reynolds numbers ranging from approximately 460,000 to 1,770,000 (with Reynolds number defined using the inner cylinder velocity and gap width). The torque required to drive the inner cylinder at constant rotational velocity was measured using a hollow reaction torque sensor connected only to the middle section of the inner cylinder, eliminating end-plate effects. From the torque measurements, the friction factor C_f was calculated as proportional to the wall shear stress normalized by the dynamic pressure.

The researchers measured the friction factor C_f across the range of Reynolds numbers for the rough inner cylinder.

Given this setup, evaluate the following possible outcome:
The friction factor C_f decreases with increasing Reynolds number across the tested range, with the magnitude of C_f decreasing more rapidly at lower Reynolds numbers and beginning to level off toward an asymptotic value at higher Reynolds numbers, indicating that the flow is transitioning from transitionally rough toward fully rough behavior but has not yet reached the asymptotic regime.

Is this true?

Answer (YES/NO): NO